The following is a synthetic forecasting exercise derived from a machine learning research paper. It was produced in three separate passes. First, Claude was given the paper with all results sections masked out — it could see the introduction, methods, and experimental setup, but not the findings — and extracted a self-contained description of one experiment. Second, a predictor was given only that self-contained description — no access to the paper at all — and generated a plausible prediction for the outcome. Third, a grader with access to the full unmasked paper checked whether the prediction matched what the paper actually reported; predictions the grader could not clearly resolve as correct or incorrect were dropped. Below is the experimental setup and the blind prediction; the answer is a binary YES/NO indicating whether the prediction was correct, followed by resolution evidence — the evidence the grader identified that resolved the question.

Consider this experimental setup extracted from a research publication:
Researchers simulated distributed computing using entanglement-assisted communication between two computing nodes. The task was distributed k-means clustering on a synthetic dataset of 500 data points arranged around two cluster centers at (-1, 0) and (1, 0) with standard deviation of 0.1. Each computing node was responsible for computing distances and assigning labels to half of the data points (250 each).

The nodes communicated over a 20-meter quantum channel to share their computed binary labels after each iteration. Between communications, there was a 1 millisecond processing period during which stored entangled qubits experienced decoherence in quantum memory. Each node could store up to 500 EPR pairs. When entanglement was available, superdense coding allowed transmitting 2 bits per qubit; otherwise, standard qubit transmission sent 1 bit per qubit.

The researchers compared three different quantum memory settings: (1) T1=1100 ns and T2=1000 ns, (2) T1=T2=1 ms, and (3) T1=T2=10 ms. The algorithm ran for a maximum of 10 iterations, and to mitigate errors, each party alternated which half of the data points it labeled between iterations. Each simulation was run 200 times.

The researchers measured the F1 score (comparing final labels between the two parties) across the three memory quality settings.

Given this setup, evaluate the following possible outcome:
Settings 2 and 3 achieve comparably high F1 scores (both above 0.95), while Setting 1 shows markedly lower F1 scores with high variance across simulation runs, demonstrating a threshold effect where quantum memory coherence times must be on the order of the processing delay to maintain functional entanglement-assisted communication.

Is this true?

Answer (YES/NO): NO